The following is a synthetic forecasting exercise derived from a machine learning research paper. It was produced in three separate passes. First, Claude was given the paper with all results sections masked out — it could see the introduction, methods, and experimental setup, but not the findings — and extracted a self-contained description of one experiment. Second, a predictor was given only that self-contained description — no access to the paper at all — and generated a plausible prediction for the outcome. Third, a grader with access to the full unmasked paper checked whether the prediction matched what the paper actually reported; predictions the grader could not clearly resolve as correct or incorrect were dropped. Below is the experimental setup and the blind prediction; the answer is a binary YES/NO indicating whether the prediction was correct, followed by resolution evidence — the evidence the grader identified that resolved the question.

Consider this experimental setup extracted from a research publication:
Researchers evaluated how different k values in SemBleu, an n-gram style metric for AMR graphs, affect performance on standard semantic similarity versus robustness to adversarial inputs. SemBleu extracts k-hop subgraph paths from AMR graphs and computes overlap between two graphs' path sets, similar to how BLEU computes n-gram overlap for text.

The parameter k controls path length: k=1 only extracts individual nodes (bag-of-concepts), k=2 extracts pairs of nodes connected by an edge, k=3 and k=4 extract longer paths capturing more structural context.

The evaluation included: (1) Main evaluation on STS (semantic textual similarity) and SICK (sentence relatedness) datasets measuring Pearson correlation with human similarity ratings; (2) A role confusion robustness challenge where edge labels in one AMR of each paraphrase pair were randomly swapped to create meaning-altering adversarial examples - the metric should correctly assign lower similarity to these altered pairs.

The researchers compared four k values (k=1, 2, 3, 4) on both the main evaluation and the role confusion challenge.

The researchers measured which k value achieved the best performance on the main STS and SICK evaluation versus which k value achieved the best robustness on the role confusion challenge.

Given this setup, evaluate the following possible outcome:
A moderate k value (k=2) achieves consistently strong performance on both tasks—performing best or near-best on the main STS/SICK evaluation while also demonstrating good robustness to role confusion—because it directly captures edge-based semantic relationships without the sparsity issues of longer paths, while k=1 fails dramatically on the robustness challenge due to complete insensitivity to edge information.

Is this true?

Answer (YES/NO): NO